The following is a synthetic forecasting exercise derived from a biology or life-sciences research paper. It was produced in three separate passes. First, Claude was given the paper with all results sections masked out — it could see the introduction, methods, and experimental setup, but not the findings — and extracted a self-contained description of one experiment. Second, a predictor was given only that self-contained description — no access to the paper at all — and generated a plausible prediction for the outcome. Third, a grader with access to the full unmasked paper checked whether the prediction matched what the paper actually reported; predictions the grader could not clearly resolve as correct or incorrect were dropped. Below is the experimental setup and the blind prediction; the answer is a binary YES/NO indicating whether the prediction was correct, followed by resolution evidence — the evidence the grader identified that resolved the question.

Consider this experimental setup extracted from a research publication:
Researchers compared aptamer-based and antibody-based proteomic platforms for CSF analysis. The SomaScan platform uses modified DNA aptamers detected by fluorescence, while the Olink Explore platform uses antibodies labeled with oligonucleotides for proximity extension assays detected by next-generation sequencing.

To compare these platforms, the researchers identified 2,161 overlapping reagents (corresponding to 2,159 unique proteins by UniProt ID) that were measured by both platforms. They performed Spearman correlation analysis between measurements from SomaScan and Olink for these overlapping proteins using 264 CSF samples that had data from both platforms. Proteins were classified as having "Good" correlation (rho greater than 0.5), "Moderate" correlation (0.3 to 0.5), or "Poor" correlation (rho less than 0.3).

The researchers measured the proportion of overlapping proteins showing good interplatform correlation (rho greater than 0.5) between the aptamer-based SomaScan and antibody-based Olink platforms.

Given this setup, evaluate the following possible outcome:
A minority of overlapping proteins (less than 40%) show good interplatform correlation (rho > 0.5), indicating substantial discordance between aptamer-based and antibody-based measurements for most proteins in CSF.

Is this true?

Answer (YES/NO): YES